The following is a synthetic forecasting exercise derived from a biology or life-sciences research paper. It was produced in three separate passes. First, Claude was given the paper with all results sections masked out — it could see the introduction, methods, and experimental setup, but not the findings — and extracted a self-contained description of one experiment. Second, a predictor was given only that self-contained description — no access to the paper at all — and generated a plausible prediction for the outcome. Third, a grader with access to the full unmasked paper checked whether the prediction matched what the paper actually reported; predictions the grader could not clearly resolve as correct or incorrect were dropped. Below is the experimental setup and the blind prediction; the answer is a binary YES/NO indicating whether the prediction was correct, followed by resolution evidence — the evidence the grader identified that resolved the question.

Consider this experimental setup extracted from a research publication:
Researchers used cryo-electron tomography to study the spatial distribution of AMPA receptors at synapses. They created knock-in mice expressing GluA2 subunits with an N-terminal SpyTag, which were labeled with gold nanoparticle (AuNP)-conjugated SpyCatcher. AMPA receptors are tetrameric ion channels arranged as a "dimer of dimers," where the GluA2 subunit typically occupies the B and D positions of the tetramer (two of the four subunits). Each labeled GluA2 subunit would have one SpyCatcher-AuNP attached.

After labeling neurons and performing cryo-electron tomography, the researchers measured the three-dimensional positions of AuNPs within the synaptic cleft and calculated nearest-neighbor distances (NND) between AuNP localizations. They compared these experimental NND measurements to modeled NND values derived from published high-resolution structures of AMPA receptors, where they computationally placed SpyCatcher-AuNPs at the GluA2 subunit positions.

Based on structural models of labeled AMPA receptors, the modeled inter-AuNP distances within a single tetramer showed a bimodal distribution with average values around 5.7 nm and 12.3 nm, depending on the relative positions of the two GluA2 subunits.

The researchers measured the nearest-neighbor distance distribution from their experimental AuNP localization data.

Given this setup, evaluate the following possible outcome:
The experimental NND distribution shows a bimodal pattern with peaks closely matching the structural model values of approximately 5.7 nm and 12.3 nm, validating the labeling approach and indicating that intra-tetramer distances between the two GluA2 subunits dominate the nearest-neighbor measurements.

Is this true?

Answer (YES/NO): NO